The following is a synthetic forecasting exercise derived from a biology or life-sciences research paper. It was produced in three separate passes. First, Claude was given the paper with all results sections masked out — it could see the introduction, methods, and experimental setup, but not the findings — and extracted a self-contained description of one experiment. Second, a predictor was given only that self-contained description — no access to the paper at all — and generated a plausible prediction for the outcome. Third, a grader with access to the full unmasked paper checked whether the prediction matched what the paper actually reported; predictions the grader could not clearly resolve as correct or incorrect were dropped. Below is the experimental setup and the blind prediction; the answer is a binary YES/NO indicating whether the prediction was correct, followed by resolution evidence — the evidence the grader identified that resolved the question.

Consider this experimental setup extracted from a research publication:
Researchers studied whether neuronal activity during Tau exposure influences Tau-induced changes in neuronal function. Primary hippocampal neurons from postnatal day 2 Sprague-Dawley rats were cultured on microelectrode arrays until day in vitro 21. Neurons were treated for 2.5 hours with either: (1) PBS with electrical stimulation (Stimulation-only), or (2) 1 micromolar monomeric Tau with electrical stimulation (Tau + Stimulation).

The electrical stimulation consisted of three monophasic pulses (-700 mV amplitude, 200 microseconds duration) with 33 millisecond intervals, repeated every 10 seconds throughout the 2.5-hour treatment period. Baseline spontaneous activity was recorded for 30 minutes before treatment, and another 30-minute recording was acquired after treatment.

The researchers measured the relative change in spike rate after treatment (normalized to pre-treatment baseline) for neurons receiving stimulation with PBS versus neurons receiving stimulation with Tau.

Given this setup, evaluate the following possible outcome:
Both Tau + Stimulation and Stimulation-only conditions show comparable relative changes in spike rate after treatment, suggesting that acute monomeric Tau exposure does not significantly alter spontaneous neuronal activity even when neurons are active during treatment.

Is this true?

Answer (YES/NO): NO